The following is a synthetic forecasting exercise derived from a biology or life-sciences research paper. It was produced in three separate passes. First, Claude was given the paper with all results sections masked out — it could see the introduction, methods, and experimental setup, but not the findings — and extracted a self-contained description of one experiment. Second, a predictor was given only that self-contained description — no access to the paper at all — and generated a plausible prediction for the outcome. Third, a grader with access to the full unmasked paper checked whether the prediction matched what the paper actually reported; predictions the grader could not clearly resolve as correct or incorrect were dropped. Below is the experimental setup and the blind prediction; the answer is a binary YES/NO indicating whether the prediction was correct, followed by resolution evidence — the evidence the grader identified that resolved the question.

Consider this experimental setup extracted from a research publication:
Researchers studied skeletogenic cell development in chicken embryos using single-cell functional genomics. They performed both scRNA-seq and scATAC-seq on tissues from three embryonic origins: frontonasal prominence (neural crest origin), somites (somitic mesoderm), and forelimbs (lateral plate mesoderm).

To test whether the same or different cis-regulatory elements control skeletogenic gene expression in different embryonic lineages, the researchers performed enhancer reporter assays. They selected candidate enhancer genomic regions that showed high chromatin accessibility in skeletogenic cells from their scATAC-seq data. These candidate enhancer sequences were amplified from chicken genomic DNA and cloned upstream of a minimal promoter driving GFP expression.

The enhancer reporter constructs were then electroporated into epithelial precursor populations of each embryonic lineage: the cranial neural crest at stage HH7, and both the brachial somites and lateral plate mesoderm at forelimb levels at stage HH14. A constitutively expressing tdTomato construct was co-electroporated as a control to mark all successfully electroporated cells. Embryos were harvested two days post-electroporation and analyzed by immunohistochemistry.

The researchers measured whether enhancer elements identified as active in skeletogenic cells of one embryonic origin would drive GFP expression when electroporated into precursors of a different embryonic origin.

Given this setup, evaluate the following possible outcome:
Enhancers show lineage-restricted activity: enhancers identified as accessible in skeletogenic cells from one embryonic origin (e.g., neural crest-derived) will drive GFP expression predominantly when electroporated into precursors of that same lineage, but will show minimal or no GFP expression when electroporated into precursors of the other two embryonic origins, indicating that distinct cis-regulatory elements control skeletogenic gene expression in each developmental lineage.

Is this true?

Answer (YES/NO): YES